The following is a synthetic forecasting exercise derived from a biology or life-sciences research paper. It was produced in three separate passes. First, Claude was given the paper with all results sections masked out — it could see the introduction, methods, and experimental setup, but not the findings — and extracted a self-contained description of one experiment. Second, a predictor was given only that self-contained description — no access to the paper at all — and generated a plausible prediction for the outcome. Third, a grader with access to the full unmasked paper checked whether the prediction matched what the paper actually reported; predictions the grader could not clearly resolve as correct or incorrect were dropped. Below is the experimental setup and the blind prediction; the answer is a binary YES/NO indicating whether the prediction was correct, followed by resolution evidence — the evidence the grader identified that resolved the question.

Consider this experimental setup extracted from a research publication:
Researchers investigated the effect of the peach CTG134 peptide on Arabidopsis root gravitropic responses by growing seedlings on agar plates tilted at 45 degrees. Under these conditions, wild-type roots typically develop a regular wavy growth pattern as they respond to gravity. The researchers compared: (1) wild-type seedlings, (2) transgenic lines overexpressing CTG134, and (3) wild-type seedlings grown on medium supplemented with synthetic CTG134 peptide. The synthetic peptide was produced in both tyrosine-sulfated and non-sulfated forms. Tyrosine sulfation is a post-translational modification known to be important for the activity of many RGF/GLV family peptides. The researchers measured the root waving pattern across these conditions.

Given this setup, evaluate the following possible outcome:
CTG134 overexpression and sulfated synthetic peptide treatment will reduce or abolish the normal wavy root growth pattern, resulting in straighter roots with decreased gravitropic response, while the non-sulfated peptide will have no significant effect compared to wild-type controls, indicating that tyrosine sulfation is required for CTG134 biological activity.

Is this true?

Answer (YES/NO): NO